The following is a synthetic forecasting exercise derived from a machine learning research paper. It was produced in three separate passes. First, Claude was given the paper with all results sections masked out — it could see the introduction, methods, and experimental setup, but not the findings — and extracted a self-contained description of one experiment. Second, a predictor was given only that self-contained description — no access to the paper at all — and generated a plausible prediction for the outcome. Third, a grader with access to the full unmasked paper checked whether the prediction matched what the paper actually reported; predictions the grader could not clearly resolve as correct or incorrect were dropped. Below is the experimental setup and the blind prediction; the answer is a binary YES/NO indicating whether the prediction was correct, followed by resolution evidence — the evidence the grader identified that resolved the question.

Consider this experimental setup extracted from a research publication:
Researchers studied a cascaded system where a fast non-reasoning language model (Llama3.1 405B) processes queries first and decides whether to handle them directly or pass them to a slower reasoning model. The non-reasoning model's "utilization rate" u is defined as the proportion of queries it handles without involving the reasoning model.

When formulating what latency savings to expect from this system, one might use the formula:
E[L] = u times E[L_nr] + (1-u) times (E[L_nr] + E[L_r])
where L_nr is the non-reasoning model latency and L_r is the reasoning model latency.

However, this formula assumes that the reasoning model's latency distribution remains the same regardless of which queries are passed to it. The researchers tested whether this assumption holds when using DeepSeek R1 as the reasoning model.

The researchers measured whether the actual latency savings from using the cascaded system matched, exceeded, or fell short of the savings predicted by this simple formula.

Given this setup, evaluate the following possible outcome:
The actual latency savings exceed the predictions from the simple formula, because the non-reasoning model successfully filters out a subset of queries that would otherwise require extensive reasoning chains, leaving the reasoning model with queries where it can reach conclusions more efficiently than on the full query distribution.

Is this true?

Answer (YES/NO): NO